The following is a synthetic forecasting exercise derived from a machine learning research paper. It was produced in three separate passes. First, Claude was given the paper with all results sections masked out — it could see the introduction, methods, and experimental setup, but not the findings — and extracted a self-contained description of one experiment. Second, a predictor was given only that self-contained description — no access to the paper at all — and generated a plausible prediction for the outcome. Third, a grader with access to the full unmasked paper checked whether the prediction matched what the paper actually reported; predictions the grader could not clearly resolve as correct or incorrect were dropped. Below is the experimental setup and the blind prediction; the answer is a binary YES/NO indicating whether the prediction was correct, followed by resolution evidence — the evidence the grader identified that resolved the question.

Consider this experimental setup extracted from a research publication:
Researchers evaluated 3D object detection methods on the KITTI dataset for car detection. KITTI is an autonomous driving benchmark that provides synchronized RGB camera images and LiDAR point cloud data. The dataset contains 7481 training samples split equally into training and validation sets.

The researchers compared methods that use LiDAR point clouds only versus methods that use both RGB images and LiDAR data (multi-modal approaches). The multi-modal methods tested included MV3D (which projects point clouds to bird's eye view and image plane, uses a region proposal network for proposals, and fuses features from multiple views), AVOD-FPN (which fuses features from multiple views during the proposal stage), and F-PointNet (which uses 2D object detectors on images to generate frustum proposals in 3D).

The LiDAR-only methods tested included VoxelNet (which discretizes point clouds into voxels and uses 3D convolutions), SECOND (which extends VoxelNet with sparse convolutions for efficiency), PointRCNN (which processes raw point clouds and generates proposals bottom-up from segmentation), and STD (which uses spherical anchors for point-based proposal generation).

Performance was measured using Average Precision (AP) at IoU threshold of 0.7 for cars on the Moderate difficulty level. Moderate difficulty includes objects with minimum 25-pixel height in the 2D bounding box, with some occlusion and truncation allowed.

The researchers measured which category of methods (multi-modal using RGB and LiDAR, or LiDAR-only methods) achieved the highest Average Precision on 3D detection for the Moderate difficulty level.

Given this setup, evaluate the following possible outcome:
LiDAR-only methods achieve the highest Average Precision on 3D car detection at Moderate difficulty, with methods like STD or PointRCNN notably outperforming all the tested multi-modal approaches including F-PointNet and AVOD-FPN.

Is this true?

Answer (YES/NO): YES